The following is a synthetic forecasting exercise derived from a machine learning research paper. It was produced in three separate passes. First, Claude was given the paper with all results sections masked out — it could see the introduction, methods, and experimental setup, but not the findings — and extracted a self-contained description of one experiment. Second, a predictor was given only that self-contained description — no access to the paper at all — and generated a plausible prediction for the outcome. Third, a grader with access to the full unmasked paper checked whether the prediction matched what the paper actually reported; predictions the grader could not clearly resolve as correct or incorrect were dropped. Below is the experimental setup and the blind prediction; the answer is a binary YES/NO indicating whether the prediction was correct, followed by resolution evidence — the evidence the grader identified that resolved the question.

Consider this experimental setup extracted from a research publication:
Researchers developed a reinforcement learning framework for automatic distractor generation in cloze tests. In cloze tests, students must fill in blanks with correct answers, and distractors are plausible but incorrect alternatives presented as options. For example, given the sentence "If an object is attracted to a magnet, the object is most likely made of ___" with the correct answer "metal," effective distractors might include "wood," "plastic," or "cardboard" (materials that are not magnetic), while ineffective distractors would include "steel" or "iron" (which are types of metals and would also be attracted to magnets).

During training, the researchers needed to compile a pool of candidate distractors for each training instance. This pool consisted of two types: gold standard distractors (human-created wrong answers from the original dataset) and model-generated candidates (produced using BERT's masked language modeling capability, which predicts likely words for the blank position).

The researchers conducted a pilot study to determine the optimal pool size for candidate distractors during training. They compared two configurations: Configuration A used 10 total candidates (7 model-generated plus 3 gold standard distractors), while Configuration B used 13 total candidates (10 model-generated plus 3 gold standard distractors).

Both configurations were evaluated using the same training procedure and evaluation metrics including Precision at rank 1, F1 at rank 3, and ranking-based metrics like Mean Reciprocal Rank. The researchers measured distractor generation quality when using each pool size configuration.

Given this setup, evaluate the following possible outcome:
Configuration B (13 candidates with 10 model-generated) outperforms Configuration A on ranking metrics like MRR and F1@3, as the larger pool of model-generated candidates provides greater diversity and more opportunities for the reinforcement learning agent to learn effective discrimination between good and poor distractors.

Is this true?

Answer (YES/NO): NO